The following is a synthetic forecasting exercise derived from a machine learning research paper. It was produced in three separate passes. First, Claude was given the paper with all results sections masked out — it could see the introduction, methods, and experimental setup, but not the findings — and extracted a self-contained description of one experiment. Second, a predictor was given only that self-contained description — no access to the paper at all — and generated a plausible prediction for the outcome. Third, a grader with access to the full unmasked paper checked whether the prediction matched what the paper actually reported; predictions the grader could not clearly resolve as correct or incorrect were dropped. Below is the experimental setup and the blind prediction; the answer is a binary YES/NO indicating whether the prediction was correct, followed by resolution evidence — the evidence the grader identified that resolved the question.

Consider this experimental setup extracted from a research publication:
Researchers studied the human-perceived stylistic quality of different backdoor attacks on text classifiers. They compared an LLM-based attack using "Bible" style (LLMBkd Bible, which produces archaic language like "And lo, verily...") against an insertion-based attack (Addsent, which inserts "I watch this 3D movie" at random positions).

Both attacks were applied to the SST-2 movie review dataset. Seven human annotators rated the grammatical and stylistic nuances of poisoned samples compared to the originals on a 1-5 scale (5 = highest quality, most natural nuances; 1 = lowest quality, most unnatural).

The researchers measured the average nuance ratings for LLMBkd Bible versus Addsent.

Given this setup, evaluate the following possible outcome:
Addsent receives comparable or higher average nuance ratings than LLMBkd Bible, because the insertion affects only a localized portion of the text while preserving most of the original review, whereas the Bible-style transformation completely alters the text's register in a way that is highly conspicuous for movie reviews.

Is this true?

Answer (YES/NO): YES